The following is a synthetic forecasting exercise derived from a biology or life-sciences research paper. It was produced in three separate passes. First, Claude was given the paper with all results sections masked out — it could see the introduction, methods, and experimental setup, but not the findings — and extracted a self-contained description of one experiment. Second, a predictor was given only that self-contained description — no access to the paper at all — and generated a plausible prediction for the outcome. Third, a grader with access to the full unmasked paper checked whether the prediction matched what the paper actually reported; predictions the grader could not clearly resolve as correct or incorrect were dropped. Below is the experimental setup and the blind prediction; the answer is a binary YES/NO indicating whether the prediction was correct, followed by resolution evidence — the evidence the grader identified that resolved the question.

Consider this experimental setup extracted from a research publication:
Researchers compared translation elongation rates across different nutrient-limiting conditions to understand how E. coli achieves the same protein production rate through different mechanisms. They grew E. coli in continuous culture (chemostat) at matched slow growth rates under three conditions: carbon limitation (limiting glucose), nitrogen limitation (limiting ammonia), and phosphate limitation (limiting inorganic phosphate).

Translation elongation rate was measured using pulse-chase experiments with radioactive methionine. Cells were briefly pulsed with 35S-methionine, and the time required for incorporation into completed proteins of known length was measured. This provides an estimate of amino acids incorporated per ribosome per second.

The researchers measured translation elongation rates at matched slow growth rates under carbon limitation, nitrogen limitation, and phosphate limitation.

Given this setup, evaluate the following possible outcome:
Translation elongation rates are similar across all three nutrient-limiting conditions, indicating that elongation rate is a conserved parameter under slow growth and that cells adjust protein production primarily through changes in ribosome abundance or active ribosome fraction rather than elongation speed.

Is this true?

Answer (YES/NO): NO